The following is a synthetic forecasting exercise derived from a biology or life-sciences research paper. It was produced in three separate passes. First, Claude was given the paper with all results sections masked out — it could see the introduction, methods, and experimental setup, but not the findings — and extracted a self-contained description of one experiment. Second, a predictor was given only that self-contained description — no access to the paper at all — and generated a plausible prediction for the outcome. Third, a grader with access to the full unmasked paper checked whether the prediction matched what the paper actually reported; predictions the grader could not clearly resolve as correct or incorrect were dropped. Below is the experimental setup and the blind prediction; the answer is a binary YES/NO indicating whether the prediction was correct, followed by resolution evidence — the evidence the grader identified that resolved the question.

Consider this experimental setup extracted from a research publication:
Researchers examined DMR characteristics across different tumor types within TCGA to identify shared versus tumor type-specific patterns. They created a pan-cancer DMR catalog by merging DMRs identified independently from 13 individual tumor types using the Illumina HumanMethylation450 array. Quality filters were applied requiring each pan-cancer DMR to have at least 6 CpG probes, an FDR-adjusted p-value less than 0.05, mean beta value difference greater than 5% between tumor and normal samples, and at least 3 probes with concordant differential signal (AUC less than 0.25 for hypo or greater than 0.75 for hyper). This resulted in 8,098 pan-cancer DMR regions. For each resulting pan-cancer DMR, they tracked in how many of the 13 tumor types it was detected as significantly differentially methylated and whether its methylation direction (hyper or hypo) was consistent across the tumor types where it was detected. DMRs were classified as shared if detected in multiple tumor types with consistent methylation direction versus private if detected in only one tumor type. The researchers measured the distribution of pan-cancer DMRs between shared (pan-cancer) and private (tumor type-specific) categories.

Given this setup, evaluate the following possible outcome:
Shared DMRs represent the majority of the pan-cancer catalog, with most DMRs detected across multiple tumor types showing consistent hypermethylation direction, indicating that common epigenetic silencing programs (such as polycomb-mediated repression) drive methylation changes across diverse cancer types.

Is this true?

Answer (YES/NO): NO